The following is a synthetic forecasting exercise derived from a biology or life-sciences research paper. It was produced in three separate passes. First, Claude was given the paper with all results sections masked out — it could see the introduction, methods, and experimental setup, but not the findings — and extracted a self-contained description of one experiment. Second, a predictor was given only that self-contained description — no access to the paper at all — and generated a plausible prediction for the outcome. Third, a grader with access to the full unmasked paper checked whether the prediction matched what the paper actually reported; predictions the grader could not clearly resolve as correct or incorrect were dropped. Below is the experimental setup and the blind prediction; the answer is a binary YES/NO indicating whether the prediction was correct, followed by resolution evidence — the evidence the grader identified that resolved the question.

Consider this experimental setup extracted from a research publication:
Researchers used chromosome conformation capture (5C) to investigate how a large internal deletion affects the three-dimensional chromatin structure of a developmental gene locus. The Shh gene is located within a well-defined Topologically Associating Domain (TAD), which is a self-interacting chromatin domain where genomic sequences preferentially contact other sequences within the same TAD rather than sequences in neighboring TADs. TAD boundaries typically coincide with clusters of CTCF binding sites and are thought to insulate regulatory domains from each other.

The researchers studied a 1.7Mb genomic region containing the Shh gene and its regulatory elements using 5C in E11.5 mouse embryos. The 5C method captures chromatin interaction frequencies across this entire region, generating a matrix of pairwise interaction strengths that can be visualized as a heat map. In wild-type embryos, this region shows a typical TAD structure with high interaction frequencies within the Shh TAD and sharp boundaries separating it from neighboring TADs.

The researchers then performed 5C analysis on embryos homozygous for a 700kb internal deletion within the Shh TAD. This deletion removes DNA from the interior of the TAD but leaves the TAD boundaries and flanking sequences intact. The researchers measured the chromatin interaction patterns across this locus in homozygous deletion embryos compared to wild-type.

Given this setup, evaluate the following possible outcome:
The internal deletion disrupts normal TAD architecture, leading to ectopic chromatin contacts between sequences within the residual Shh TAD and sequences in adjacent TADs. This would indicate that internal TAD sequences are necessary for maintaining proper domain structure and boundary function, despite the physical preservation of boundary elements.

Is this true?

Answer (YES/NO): NO